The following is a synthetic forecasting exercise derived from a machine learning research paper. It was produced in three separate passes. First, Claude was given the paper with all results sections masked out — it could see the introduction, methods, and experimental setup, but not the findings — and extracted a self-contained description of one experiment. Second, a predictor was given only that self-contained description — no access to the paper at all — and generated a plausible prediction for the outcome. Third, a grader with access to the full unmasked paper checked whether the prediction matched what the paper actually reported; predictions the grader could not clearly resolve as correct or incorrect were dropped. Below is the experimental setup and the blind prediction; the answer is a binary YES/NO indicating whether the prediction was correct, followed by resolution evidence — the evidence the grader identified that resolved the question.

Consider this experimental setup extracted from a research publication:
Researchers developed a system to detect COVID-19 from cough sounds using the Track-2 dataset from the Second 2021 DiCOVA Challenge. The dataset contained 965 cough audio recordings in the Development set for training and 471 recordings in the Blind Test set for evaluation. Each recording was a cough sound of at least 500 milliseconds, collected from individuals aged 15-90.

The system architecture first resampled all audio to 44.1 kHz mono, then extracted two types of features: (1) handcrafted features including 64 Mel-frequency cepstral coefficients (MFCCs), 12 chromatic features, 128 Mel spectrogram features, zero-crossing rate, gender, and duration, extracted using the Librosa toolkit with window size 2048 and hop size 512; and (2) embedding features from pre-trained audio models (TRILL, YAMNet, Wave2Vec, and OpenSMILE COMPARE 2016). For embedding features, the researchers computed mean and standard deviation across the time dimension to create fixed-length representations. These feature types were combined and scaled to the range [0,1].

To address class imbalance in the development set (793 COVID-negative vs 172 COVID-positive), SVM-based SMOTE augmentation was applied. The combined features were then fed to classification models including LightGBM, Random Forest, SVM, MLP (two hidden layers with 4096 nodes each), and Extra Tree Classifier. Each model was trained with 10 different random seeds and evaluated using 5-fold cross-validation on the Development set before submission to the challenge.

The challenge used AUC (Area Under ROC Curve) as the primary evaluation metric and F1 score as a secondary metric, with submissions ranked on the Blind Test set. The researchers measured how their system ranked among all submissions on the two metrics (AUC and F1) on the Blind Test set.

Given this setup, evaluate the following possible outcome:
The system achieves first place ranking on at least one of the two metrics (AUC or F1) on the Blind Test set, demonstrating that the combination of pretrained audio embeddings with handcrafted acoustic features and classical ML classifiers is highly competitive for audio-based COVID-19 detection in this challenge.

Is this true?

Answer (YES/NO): YES